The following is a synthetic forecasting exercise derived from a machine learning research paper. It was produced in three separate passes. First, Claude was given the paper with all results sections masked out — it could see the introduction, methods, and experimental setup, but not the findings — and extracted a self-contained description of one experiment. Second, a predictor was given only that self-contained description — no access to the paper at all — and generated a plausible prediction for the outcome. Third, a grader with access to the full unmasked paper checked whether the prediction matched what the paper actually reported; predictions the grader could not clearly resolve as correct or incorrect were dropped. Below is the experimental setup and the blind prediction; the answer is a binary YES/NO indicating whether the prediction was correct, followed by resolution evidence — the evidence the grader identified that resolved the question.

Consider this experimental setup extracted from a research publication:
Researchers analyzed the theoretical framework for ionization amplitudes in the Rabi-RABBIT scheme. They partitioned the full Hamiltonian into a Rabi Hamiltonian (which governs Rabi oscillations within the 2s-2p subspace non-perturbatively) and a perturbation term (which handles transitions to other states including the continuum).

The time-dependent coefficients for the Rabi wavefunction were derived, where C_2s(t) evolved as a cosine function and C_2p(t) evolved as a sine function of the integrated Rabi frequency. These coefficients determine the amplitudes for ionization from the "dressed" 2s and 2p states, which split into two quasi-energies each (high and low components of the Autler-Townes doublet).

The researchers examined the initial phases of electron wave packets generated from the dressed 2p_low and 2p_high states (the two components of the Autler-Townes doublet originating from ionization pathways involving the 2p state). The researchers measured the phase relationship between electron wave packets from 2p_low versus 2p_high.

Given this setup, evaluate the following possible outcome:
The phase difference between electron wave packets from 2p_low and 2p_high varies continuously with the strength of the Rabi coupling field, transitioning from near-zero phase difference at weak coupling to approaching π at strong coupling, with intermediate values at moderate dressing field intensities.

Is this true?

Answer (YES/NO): NO